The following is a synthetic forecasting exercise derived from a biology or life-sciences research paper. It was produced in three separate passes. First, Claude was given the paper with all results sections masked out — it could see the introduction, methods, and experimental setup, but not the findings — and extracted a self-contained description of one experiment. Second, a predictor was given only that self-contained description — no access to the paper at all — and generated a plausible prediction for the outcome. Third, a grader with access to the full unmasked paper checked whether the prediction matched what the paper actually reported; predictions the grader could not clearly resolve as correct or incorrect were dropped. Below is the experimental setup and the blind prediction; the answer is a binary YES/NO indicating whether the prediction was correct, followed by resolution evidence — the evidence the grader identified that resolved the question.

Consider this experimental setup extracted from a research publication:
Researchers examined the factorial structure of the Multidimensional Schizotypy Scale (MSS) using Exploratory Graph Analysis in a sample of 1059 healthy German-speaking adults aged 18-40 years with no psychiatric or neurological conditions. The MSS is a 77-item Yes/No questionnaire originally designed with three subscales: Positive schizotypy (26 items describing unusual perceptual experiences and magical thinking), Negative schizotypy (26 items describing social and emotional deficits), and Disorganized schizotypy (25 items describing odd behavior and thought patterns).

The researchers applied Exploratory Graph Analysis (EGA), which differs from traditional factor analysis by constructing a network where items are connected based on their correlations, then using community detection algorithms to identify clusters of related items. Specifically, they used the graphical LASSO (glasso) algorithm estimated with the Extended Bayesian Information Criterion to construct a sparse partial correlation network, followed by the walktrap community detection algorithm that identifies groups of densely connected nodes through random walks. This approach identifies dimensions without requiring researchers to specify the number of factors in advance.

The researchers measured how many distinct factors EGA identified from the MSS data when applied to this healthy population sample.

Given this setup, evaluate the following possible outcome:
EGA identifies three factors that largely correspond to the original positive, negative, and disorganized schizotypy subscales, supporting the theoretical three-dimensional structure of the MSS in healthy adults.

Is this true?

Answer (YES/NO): YES